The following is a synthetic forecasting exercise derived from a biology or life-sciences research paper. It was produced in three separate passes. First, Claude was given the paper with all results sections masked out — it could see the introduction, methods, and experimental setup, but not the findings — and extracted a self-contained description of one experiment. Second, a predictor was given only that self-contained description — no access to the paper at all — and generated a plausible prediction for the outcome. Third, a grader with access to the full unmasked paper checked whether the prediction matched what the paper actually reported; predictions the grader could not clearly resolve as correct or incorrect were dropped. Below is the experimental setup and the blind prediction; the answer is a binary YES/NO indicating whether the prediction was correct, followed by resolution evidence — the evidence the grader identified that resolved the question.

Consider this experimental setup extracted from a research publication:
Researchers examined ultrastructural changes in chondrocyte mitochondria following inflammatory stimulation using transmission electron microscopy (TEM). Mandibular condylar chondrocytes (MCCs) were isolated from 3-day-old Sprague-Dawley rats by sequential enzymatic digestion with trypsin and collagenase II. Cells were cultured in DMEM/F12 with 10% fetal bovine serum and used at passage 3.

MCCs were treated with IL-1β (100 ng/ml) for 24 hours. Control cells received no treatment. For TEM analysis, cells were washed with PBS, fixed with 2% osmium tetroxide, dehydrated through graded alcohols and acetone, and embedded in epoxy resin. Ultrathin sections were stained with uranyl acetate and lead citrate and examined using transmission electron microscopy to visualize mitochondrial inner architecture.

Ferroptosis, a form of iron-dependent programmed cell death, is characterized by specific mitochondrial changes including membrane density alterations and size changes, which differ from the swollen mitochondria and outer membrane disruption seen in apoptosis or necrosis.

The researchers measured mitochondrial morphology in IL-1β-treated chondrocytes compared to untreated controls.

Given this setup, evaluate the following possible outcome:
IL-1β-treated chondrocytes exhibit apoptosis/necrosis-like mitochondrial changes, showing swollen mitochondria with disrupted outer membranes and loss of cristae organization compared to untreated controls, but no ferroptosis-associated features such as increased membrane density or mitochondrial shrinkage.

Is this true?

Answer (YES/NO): NO